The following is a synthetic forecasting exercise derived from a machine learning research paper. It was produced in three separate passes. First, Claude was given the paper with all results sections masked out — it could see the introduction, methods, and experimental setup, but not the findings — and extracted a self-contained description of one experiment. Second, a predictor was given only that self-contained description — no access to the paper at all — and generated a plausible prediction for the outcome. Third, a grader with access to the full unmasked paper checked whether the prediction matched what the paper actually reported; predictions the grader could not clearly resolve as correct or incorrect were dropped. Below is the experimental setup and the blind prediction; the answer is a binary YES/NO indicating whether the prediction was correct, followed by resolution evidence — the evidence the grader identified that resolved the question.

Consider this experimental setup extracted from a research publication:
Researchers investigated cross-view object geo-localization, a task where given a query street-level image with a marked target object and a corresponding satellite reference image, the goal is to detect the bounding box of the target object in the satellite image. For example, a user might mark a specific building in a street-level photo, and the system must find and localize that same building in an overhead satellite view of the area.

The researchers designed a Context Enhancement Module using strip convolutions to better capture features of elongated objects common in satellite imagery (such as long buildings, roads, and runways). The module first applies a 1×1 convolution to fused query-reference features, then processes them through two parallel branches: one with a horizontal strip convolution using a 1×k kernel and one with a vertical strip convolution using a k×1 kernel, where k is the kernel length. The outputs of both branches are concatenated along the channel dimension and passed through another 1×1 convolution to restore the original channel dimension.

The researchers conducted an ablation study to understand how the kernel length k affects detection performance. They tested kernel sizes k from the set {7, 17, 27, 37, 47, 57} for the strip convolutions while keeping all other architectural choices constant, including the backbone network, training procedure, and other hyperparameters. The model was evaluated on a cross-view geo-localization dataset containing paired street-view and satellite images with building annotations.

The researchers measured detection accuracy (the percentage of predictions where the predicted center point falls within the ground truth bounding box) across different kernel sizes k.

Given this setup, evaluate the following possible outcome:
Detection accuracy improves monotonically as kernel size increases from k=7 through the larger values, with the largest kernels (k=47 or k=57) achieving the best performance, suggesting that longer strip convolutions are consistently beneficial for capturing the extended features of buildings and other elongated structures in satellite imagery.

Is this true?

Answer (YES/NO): NO